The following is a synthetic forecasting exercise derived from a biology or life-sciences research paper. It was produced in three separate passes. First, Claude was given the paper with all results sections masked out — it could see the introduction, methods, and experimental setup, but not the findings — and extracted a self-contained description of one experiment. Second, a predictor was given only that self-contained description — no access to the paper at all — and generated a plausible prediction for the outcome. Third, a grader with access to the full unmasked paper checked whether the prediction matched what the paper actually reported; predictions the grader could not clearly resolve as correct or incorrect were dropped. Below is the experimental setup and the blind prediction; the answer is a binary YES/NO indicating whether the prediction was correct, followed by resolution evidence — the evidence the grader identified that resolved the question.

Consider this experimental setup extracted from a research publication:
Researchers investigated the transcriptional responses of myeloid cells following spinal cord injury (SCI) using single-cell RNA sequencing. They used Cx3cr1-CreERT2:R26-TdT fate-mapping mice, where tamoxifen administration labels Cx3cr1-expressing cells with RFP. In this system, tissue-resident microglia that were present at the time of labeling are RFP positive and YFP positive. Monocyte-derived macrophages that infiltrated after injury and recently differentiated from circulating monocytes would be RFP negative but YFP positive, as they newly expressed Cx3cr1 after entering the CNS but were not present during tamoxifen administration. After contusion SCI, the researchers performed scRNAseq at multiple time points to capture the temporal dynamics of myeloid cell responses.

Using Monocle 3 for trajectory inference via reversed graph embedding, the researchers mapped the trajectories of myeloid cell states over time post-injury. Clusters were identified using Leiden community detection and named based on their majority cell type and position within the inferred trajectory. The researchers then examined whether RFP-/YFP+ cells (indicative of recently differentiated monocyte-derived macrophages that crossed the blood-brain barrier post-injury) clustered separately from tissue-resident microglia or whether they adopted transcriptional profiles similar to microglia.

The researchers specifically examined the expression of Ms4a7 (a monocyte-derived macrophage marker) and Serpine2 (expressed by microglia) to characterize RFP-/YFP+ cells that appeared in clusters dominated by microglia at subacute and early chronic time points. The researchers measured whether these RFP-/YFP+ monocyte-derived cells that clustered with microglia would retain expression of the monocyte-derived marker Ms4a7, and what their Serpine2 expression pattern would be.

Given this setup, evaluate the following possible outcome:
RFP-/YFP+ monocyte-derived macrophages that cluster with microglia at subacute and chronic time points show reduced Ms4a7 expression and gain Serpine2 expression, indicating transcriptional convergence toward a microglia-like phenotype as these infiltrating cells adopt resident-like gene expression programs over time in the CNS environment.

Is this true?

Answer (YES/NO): NO